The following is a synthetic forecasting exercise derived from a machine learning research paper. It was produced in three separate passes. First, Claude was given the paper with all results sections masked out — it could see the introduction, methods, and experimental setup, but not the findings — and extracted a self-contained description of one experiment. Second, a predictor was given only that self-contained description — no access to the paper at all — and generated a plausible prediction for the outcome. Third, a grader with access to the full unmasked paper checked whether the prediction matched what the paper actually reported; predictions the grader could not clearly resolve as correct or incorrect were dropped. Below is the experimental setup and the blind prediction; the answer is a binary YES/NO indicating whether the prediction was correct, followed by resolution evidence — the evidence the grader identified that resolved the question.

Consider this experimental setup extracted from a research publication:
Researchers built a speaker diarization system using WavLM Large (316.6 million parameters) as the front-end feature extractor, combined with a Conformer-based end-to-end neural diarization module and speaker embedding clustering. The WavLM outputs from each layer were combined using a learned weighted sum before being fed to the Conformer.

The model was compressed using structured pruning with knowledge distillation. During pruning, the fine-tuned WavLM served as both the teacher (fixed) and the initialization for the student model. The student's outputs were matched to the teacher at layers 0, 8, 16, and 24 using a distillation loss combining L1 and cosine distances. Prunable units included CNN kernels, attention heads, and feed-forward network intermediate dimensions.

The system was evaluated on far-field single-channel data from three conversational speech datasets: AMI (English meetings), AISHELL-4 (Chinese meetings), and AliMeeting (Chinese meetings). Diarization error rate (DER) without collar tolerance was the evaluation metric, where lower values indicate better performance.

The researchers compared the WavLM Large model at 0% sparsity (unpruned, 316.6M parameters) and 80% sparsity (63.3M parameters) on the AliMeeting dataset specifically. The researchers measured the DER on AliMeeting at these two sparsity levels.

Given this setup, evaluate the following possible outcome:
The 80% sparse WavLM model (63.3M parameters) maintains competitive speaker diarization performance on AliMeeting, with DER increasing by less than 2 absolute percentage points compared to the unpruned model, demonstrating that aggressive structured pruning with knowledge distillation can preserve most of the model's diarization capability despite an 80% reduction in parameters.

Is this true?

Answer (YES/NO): NO